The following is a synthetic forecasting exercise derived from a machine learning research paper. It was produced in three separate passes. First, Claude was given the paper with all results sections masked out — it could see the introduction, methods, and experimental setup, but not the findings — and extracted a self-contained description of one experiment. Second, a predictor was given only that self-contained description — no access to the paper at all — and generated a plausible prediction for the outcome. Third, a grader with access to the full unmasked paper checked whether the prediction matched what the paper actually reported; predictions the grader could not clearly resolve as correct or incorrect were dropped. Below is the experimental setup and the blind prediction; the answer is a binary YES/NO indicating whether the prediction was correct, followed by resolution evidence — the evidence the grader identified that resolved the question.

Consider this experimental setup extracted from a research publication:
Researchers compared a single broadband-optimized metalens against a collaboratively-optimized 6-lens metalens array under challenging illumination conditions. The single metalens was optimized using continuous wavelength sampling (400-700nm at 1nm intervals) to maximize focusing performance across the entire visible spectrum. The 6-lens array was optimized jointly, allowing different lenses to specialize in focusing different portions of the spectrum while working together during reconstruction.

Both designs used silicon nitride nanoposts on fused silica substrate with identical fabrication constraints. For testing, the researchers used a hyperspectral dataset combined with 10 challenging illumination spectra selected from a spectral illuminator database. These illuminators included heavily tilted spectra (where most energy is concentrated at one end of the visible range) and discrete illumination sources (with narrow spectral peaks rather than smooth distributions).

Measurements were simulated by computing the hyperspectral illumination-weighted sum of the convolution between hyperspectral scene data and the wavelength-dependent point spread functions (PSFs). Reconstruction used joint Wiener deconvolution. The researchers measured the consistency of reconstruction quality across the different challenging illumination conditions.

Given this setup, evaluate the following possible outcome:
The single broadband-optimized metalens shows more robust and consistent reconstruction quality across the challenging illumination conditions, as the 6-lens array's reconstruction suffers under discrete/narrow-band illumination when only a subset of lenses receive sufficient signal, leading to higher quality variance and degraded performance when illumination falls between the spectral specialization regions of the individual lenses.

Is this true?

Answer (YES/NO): NO